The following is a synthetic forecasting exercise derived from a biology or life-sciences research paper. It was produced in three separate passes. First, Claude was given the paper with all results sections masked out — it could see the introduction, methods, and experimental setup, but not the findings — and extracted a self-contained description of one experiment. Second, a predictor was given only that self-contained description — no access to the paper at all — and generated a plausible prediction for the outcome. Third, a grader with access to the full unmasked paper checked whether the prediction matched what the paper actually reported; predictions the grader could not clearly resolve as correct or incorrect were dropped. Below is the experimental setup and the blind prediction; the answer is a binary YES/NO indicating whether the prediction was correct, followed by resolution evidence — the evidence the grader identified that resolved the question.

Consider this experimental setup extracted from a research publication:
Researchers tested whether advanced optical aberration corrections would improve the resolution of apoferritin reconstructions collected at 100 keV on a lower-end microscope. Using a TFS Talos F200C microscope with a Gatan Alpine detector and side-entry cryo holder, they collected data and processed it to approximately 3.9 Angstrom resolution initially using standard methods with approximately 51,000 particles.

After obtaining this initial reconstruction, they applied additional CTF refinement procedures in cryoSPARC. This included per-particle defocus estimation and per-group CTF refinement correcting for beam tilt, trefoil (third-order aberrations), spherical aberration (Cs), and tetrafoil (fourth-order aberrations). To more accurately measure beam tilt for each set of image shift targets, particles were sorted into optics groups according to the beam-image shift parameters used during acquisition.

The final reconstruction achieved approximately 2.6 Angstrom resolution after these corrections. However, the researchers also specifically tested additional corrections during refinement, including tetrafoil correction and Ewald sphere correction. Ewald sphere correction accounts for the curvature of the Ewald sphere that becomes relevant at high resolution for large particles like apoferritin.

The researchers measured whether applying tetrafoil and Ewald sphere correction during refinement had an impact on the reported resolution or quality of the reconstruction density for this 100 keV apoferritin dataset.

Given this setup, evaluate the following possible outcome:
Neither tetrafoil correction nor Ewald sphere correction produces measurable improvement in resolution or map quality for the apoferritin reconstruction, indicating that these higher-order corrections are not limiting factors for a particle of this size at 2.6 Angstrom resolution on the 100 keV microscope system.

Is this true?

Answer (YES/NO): YES